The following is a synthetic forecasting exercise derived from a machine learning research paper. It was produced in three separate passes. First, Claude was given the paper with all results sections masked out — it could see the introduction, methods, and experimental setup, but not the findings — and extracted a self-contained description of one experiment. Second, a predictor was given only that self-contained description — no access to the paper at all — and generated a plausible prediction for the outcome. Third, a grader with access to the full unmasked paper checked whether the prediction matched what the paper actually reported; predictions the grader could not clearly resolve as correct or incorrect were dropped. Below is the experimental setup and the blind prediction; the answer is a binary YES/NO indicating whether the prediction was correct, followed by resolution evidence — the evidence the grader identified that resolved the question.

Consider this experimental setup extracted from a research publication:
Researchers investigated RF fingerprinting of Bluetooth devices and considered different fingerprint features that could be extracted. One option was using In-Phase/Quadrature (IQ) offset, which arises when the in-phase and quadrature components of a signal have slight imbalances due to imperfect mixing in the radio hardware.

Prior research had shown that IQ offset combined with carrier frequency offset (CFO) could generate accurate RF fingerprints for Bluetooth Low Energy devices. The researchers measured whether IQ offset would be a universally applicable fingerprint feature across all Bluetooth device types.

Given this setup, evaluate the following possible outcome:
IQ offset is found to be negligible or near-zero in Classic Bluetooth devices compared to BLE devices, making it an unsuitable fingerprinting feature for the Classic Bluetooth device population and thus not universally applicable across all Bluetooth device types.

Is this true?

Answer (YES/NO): NO